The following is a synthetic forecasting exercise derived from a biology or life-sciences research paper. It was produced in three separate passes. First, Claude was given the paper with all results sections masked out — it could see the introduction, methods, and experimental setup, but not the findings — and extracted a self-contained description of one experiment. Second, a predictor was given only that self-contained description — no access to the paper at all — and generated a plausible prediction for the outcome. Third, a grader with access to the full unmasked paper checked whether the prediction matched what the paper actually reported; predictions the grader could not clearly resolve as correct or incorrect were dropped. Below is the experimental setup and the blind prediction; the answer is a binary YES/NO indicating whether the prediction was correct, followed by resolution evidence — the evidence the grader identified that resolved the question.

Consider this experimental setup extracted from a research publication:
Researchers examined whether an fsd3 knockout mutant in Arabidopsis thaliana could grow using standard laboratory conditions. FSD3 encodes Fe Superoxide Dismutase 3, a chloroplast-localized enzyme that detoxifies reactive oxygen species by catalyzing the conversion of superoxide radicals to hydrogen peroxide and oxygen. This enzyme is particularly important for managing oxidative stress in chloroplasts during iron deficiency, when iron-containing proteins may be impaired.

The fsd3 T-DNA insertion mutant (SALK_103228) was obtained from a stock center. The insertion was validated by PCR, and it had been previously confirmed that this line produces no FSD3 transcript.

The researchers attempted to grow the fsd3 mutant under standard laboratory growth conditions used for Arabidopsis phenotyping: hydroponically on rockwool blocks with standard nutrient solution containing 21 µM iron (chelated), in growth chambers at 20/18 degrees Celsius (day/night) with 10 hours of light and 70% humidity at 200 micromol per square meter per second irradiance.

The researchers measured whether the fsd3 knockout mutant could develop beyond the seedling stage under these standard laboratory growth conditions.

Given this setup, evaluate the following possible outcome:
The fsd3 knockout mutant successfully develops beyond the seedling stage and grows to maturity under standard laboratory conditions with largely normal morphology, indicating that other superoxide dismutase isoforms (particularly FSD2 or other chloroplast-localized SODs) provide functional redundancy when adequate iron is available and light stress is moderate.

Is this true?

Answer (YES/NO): NO